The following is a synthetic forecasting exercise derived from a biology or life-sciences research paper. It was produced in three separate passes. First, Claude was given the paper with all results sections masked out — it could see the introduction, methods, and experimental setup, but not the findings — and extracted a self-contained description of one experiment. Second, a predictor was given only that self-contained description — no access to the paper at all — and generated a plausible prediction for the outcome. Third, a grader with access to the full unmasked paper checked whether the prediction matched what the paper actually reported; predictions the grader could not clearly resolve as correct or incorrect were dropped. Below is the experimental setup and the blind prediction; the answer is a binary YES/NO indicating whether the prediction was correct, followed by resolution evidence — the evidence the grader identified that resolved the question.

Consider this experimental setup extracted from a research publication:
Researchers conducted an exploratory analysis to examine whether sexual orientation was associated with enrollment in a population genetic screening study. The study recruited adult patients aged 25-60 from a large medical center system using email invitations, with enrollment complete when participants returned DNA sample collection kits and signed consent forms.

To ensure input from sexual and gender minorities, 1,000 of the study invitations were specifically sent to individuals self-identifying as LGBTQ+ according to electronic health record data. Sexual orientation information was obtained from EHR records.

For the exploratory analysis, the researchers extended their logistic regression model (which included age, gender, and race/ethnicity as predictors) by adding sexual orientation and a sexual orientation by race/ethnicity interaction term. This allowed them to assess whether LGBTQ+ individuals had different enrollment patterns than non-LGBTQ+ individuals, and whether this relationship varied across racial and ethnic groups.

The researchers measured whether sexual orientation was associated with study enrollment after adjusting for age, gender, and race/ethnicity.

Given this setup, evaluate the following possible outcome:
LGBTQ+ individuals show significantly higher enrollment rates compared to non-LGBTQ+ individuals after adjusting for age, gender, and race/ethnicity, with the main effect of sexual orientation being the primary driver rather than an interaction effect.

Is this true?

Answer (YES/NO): NO